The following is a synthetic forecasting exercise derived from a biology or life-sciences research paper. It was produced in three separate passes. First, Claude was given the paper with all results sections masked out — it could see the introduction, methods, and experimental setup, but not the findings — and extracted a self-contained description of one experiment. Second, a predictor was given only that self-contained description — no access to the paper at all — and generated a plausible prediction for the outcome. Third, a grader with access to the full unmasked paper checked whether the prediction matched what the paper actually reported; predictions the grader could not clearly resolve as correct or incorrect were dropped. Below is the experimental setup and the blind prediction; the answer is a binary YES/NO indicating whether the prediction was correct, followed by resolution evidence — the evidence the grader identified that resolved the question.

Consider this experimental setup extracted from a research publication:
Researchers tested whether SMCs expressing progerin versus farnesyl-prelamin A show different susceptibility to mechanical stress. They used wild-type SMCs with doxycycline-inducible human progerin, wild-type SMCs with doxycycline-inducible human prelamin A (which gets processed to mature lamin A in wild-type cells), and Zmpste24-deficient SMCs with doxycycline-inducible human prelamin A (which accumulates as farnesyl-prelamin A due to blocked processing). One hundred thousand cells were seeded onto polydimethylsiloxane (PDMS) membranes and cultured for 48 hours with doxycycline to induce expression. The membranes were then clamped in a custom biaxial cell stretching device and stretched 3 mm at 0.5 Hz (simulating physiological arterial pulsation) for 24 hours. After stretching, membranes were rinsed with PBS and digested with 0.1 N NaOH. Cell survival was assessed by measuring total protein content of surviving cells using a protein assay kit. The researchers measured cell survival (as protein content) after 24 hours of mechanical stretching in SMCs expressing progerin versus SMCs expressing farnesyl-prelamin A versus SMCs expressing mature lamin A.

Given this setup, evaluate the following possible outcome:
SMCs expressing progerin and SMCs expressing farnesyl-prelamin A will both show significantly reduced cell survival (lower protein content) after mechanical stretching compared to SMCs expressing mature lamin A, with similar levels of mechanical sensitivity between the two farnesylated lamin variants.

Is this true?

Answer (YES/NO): YES